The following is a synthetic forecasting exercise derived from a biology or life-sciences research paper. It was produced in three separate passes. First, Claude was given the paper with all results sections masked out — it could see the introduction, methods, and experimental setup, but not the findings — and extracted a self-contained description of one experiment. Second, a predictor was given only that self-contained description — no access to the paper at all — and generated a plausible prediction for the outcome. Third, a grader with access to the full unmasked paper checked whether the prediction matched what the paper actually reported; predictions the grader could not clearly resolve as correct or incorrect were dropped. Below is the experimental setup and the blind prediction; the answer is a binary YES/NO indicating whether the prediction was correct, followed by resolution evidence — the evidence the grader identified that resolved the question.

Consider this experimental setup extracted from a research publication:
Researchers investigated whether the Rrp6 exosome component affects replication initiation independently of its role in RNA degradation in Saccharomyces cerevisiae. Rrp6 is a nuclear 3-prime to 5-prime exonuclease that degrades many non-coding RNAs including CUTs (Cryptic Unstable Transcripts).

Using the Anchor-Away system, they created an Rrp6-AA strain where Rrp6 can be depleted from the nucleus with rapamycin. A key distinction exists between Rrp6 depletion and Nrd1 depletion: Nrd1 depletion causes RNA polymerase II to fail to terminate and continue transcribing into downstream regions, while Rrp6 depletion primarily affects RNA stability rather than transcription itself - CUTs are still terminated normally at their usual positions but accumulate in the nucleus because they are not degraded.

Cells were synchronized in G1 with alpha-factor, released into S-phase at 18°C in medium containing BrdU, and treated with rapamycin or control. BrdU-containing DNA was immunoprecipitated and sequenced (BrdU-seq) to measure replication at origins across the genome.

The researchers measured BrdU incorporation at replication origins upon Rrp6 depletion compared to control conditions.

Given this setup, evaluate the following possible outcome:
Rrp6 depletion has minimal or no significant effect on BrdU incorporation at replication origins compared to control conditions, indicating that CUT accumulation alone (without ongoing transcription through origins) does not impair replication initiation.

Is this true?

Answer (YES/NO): NO